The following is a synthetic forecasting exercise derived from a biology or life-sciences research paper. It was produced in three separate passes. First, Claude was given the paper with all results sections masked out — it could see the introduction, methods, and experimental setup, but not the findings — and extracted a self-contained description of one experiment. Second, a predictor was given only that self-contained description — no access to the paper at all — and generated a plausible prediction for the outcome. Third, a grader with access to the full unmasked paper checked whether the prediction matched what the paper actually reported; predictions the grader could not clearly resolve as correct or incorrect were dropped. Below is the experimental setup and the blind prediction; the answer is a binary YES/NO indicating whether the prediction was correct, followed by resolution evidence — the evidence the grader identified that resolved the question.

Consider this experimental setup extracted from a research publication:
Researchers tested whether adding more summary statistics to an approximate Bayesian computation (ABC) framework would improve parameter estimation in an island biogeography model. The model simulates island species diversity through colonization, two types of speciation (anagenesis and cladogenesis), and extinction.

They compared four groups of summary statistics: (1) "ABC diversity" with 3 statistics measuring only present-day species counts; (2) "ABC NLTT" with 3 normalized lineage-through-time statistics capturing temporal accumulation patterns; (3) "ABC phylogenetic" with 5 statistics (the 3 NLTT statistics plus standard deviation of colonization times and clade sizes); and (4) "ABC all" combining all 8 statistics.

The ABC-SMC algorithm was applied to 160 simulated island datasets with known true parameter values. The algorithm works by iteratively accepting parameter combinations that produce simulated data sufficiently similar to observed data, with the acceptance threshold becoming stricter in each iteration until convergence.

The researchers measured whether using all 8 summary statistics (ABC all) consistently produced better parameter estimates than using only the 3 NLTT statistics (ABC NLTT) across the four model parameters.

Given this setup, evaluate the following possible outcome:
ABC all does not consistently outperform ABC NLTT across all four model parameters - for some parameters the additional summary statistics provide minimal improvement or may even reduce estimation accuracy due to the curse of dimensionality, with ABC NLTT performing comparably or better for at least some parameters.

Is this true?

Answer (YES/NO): YES